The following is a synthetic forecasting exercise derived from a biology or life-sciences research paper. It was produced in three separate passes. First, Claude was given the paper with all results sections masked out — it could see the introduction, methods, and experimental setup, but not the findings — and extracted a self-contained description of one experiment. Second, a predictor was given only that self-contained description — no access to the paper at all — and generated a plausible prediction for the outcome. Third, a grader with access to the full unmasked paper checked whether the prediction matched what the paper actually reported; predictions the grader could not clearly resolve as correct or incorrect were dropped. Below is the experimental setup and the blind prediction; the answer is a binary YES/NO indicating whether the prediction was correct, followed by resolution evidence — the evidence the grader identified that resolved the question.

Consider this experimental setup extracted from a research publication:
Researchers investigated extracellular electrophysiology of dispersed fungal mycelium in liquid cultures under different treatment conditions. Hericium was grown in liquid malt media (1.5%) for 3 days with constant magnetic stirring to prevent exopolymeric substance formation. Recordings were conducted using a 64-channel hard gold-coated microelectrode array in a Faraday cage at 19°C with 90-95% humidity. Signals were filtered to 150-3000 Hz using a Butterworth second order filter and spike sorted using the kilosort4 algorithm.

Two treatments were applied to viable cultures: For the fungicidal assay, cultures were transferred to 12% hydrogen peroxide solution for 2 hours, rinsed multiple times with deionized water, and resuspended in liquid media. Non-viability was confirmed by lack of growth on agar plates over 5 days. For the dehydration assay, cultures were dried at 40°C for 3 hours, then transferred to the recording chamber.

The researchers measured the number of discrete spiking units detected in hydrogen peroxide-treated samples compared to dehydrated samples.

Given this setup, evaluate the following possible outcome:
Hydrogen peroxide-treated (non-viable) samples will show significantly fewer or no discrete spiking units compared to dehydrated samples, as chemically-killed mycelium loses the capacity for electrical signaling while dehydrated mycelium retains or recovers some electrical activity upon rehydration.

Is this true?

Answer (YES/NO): NO